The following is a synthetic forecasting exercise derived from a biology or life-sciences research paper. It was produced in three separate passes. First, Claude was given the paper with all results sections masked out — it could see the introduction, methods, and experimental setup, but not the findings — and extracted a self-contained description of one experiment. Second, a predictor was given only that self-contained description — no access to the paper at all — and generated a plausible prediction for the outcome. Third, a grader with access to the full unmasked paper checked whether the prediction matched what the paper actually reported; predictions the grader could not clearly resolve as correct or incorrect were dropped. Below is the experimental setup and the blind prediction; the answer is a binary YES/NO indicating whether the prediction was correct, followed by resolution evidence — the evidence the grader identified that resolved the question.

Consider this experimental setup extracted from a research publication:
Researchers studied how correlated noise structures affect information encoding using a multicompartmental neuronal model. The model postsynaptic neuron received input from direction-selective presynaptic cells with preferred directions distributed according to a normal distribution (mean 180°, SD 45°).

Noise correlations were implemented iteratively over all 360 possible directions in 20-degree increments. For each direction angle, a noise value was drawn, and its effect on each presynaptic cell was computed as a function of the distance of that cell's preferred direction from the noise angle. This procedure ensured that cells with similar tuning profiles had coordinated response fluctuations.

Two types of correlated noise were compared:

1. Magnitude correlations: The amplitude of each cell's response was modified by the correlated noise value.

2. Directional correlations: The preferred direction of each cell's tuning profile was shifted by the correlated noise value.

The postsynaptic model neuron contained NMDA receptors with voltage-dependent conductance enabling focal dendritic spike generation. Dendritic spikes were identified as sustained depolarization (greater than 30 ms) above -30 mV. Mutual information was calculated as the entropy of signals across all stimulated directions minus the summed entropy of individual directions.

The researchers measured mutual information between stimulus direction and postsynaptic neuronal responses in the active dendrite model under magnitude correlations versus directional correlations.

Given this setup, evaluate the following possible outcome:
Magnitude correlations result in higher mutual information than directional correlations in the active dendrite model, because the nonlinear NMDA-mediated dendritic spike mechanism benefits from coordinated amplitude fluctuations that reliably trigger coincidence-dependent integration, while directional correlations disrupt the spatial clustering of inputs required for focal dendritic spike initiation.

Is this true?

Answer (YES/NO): NO